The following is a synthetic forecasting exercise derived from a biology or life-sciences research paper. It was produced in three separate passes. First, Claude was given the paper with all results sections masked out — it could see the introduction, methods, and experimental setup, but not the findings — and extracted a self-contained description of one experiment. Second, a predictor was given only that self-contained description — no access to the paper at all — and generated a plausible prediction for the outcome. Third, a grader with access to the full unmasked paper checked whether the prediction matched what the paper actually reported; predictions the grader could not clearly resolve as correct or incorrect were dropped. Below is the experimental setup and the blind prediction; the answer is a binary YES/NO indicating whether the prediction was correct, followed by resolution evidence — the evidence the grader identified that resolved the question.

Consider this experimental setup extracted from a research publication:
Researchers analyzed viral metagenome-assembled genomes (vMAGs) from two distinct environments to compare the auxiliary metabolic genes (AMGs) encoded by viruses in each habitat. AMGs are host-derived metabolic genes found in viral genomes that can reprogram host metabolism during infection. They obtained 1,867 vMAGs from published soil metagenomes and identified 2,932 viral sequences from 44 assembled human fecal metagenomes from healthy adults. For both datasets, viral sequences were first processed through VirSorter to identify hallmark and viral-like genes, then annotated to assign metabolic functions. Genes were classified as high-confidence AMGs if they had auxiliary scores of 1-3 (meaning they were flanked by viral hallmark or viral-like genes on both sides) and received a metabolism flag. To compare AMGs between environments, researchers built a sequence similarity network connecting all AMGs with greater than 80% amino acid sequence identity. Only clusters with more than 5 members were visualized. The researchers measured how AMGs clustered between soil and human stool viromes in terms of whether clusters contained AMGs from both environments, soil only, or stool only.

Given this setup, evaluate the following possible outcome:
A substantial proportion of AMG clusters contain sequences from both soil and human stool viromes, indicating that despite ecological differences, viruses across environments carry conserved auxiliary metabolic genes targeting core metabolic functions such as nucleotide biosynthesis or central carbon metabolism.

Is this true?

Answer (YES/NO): NO